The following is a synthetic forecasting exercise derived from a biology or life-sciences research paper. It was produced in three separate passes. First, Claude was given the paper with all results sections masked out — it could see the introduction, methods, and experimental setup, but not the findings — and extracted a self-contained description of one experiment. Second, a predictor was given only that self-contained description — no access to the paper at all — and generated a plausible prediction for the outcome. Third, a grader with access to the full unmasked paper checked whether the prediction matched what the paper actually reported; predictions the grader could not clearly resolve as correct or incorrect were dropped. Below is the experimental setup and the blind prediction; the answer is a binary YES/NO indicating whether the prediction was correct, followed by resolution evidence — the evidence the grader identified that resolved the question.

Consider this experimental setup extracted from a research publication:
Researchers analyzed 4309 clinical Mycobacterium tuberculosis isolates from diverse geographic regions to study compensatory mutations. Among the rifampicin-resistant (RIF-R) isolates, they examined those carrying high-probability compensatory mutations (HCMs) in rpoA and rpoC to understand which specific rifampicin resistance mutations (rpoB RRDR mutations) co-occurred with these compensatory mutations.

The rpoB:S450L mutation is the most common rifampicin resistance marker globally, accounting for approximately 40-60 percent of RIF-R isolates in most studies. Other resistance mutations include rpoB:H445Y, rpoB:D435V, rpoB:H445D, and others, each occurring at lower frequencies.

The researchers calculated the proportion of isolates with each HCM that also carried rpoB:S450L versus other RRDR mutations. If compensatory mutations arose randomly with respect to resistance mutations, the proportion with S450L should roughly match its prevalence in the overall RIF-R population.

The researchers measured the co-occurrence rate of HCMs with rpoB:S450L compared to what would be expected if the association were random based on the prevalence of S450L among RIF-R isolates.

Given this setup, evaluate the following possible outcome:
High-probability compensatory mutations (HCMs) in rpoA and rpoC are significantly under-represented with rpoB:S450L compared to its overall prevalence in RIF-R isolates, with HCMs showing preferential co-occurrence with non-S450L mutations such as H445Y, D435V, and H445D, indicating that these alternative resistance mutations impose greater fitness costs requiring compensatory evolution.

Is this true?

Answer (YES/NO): NO